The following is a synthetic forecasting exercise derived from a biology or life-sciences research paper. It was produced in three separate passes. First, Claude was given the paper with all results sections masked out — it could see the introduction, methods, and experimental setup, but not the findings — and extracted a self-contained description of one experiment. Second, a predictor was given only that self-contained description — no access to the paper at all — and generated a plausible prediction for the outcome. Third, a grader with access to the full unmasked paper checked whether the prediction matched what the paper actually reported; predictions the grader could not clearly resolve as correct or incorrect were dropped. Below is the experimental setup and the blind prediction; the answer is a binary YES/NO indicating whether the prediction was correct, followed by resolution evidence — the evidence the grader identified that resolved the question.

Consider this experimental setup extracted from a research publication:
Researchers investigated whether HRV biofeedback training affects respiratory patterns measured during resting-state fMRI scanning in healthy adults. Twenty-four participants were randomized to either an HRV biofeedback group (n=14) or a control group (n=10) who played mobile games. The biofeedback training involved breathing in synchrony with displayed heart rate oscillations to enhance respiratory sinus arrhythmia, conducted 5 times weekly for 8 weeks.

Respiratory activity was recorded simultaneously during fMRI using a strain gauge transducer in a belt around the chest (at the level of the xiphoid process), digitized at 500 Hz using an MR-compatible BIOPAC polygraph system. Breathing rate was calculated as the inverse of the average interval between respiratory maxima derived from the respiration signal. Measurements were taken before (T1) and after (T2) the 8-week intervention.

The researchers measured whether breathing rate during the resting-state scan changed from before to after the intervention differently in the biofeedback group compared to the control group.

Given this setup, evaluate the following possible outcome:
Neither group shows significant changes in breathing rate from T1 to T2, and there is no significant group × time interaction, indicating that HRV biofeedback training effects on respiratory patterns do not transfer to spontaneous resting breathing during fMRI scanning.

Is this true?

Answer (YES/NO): YES